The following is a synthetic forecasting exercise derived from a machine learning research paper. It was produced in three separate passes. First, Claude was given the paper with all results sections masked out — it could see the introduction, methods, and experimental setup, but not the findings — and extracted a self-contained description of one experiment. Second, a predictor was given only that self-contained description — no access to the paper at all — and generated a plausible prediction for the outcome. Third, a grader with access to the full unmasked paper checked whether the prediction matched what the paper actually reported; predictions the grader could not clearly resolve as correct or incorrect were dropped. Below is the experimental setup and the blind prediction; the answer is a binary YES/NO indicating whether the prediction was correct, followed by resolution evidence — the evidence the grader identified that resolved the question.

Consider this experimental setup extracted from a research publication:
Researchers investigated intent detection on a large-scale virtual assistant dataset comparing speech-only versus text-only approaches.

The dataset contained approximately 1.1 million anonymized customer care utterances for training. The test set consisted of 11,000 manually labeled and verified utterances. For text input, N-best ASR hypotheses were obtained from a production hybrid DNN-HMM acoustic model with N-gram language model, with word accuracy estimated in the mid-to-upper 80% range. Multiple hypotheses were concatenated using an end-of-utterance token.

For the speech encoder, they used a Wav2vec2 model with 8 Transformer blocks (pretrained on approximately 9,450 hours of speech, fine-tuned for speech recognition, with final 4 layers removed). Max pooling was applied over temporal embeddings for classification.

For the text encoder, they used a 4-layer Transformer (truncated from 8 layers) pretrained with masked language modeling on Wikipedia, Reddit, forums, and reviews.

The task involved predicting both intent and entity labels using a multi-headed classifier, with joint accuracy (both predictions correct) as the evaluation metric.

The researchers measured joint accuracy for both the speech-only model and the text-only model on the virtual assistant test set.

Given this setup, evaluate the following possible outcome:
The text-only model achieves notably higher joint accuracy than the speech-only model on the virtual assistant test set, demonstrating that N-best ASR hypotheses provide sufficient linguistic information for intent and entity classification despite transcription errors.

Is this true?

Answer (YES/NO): NO